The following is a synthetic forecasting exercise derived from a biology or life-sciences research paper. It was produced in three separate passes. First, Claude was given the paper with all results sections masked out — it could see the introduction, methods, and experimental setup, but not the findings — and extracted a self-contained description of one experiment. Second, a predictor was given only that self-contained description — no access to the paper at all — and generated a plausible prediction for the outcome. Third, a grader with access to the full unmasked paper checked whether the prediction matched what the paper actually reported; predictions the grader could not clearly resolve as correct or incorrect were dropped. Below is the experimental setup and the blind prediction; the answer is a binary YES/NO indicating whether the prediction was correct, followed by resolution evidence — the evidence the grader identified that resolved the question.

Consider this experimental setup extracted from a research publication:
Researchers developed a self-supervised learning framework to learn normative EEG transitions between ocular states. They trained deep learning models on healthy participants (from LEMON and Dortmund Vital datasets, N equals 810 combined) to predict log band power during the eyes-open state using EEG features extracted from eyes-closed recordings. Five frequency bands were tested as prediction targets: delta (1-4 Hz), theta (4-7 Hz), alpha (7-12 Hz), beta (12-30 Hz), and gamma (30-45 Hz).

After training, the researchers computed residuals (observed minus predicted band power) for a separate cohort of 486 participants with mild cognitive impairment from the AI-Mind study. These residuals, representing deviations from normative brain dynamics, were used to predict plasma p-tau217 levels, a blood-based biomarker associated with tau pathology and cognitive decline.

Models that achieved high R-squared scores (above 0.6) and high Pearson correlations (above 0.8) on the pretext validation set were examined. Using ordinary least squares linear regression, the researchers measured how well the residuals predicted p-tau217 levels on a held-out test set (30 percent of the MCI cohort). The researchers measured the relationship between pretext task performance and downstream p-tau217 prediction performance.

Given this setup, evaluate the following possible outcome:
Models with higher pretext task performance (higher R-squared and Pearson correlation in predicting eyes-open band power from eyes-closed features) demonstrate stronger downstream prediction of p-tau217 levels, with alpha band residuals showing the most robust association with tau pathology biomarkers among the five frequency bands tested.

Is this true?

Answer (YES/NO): NO